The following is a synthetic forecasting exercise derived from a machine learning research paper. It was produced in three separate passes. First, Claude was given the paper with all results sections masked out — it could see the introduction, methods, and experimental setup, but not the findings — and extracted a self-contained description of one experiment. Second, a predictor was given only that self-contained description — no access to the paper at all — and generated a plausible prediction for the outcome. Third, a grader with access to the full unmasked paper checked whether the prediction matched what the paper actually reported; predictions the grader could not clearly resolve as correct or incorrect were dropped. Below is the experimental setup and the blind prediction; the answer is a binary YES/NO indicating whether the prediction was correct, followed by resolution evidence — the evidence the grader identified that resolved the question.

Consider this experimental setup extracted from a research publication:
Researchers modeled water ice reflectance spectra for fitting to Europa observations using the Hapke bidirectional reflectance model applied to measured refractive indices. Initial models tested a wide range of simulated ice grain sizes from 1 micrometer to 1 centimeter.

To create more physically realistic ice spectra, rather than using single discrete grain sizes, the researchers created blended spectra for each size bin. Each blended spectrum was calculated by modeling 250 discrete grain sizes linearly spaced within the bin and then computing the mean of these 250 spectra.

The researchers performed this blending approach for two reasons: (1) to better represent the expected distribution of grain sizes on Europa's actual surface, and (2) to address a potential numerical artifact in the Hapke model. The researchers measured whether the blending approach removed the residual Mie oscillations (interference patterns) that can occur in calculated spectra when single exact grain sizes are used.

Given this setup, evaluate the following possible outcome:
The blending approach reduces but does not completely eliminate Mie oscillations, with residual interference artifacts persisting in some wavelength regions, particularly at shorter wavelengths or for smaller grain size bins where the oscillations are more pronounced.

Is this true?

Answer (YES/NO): NO